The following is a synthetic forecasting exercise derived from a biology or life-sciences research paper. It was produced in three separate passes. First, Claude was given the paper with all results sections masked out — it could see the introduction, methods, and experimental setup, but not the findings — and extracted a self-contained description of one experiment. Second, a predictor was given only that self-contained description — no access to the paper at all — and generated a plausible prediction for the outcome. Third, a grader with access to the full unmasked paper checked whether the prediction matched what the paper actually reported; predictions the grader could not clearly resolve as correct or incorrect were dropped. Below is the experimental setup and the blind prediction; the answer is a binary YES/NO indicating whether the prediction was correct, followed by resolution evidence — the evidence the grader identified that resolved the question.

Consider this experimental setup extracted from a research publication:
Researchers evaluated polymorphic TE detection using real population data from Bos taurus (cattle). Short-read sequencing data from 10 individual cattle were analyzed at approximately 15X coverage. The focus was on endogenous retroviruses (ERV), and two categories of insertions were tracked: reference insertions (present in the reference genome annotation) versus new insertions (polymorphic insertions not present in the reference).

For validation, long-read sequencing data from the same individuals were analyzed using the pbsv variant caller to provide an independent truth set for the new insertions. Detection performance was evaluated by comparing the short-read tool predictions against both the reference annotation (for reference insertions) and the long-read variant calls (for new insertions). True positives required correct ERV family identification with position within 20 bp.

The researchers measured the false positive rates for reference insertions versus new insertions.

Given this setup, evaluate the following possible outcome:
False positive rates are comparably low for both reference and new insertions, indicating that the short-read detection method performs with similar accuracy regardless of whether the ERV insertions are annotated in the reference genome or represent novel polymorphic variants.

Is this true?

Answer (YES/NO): NO